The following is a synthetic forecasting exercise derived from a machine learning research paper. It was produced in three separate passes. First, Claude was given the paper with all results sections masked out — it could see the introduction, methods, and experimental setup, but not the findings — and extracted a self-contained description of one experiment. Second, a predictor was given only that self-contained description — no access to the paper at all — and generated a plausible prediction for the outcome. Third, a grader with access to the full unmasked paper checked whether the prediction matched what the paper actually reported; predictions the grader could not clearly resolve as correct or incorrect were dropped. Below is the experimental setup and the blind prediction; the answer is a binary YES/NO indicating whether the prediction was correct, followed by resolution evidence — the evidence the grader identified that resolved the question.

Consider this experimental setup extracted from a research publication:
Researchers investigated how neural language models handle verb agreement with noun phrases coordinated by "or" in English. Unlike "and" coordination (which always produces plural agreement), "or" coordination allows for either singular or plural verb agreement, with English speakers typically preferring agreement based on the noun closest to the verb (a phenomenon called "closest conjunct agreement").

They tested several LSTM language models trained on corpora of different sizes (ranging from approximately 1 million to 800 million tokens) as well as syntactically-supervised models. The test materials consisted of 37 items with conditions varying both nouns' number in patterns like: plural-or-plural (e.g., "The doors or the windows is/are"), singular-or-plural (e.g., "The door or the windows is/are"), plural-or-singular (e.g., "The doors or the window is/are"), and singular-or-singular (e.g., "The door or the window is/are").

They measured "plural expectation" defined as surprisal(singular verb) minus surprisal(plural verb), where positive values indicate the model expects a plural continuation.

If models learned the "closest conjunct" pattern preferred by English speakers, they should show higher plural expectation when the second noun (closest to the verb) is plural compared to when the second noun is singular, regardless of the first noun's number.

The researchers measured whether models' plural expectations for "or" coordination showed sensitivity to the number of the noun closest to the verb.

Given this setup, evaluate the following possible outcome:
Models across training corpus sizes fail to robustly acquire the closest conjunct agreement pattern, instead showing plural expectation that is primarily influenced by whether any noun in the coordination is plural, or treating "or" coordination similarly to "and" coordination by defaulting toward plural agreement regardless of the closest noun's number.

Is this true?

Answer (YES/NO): NO